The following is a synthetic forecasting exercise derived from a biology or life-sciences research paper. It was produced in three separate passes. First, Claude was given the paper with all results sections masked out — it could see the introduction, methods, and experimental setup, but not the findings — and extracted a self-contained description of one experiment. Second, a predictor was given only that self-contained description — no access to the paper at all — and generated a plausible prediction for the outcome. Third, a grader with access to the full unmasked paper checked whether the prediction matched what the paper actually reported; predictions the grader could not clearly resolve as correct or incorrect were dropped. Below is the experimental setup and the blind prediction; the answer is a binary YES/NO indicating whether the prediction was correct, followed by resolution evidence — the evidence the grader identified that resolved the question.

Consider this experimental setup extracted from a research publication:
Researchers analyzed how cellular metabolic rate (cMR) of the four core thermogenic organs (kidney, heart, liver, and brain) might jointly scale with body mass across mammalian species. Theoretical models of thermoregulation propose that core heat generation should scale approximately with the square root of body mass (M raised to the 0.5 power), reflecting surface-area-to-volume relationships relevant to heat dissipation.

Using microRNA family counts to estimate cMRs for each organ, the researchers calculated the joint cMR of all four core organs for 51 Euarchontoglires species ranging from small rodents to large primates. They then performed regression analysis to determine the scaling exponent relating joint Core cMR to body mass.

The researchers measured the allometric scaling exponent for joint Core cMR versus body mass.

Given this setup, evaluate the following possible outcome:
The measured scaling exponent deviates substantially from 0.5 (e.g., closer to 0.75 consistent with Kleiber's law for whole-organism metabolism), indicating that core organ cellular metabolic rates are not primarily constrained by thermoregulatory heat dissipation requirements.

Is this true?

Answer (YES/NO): NO